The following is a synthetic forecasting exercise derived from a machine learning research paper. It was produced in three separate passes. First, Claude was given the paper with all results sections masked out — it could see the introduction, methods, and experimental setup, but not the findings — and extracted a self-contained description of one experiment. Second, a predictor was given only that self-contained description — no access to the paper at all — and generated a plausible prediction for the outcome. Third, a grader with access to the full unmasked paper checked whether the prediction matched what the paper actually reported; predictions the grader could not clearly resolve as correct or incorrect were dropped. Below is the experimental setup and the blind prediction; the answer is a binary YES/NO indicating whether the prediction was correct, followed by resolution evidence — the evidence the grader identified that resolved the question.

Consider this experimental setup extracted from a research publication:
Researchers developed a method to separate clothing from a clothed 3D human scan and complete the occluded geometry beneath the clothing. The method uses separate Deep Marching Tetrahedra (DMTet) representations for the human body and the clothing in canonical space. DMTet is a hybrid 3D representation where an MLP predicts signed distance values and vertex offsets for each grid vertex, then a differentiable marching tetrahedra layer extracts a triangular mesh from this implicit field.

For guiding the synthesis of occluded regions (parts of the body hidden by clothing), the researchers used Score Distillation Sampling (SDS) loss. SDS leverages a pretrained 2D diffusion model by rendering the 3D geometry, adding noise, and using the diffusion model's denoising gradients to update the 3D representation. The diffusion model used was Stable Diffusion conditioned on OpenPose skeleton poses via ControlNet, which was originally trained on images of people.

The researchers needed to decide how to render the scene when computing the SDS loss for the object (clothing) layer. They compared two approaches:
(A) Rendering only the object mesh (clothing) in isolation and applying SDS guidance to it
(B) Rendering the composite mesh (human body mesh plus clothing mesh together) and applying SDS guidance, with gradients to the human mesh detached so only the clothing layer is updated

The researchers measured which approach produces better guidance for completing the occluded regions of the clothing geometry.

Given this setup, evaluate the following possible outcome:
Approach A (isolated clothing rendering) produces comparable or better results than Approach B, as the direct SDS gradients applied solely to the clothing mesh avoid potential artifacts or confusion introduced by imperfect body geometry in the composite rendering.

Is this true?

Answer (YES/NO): NO